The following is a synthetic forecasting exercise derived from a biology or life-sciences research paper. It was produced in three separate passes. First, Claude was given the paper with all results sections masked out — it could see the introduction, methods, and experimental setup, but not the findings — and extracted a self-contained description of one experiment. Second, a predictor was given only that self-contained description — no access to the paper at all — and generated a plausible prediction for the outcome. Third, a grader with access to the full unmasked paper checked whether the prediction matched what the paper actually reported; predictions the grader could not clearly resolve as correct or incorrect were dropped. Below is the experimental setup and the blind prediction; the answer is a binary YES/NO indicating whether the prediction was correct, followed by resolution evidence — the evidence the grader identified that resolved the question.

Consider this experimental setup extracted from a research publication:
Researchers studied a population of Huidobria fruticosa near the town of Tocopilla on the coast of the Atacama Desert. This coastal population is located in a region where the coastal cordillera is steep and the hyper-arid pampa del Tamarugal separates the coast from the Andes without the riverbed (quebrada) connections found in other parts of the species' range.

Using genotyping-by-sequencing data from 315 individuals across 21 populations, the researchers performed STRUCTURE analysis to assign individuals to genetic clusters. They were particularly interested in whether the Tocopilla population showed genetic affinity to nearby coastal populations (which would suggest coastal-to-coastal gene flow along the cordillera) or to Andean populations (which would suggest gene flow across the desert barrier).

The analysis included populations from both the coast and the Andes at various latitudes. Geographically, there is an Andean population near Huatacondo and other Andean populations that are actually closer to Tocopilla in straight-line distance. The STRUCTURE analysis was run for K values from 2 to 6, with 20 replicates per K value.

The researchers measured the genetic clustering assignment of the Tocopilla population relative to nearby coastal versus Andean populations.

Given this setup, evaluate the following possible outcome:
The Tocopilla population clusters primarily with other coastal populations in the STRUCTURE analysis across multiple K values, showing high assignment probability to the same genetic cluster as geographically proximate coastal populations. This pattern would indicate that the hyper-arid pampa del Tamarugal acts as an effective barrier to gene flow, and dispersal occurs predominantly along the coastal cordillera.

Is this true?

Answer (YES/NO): NO